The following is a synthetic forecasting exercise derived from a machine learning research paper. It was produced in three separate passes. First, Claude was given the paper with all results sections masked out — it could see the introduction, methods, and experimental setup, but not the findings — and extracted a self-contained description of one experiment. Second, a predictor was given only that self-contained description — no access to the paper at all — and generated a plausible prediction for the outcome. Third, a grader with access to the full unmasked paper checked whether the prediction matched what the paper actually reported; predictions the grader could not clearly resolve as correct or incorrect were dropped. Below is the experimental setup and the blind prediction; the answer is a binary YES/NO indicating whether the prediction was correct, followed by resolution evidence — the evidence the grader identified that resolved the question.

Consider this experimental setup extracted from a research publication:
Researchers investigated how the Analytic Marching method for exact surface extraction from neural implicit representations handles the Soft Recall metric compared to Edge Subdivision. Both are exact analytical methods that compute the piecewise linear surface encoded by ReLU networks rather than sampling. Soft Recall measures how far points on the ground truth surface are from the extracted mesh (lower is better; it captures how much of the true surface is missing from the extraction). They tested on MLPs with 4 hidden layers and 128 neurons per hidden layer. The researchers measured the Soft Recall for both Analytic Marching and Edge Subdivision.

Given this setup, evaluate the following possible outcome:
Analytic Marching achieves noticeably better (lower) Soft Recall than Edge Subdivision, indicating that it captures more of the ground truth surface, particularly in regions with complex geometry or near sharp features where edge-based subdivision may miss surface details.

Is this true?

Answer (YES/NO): NO